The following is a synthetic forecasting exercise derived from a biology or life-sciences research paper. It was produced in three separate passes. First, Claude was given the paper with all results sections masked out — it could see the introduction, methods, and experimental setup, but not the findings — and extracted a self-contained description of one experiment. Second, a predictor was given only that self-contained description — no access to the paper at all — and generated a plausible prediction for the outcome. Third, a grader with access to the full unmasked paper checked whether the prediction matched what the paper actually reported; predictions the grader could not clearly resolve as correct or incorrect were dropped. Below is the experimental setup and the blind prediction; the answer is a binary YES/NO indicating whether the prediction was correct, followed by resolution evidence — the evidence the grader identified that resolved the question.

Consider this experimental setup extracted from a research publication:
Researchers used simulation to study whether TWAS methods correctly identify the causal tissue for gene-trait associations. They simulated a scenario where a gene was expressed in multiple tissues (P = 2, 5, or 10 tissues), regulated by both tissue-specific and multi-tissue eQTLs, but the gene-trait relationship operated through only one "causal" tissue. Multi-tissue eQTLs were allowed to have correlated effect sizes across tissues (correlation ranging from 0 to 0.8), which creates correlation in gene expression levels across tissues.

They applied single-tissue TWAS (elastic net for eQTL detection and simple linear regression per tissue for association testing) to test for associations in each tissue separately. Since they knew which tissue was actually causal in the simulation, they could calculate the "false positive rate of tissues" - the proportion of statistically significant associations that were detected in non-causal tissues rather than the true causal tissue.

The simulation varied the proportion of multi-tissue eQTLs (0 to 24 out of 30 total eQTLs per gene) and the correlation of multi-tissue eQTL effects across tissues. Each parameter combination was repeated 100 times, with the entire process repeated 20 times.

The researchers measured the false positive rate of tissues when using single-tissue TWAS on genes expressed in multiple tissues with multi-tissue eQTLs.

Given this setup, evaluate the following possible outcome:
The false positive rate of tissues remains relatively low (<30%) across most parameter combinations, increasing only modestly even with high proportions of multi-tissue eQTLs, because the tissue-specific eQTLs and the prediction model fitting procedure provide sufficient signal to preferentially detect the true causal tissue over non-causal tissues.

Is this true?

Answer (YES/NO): NO